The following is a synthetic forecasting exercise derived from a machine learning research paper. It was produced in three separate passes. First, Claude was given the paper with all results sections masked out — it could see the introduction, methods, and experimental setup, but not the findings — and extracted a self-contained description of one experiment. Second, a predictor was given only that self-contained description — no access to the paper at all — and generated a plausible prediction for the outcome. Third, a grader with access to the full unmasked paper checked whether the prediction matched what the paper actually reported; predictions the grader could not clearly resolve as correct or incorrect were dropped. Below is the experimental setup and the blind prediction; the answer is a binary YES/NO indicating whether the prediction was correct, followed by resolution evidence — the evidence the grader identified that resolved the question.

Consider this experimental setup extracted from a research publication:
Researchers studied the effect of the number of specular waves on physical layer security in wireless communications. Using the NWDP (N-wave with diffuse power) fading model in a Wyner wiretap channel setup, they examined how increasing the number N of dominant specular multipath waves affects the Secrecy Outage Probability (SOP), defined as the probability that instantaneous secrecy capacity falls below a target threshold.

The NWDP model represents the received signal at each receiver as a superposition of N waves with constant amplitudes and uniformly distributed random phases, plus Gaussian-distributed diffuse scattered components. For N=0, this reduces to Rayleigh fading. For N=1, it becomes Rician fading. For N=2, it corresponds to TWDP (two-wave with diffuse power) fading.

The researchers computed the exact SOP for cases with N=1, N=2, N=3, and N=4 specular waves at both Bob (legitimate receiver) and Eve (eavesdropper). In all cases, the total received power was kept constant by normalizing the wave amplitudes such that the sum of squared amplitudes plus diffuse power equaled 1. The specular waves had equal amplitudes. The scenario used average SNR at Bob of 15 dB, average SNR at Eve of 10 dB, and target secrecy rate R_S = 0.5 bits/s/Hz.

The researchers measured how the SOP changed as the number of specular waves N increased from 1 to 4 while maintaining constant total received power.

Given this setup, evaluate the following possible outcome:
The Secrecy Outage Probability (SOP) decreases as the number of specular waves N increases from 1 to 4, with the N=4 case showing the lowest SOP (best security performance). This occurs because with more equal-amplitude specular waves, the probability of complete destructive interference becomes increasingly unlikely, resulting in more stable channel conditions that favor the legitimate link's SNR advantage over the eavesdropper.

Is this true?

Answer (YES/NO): NO